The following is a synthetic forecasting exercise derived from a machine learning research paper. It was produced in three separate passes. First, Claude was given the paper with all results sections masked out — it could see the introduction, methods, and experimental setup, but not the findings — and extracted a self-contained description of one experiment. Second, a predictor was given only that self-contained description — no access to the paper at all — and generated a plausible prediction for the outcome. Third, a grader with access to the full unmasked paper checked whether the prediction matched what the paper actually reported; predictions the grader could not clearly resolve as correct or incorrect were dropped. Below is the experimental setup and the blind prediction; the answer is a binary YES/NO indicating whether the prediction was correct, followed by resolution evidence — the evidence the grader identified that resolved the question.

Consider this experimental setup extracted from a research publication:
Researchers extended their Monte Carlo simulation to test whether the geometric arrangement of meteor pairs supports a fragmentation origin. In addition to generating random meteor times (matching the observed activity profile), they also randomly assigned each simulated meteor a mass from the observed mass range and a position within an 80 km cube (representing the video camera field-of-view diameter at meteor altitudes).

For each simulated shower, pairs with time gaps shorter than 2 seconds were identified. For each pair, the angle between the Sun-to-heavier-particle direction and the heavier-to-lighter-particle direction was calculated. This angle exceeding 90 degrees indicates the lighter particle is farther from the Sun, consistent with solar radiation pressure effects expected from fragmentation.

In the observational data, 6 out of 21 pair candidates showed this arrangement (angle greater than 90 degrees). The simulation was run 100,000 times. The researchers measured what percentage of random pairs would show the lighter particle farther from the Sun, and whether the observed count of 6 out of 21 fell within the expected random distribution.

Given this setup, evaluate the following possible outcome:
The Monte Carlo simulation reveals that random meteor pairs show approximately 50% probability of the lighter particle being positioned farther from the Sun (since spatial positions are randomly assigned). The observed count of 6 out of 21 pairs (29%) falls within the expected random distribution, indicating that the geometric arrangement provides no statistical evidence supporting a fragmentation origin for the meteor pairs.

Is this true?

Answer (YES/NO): YES